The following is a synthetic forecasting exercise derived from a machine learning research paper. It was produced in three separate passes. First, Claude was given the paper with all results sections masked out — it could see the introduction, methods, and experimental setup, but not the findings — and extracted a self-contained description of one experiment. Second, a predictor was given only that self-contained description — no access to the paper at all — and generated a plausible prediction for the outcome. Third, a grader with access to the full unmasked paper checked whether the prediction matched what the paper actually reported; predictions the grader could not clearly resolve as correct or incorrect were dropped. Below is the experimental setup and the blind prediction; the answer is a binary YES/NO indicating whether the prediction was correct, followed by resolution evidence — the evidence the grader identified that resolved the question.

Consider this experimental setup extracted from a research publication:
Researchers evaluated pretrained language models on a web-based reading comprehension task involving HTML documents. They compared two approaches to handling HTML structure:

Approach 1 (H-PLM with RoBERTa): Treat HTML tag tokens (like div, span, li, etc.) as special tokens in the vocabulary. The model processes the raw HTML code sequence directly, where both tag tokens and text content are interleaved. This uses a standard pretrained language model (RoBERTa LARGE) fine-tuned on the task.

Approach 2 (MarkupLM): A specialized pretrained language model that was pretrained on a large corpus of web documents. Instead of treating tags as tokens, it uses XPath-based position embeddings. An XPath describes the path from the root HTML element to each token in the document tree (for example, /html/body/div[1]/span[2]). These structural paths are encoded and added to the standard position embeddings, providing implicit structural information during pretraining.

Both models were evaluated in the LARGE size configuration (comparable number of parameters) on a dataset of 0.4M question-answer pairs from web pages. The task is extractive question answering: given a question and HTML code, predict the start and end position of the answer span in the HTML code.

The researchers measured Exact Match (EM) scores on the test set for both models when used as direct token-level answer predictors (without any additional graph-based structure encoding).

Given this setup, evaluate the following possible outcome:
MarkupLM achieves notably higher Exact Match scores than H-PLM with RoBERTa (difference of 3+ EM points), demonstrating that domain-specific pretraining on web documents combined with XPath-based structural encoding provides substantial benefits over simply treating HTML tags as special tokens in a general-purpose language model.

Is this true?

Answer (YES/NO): NO